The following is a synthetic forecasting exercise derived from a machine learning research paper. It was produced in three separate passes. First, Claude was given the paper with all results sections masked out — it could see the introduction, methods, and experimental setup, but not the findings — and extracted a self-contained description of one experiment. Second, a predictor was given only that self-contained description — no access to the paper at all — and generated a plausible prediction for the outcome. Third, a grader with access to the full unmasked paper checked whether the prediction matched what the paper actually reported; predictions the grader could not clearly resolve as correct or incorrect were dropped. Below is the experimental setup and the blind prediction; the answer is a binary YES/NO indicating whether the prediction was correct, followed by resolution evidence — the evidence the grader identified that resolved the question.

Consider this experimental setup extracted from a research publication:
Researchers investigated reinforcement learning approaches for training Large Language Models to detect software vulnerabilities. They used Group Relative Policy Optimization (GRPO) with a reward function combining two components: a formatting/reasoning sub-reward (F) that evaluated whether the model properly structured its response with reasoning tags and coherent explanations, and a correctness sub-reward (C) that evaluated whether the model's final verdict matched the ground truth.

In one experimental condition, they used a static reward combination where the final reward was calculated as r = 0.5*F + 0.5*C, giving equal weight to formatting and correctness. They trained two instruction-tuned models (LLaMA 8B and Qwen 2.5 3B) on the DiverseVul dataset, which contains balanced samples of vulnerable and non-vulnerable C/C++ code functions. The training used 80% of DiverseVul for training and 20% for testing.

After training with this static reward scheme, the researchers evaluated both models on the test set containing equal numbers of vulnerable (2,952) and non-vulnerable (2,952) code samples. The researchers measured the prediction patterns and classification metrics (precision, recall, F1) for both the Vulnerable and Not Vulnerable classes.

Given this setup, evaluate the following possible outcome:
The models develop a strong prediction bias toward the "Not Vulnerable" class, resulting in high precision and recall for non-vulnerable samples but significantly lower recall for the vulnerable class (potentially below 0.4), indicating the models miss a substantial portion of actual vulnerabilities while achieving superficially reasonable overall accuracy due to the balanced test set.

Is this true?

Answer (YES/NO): NO